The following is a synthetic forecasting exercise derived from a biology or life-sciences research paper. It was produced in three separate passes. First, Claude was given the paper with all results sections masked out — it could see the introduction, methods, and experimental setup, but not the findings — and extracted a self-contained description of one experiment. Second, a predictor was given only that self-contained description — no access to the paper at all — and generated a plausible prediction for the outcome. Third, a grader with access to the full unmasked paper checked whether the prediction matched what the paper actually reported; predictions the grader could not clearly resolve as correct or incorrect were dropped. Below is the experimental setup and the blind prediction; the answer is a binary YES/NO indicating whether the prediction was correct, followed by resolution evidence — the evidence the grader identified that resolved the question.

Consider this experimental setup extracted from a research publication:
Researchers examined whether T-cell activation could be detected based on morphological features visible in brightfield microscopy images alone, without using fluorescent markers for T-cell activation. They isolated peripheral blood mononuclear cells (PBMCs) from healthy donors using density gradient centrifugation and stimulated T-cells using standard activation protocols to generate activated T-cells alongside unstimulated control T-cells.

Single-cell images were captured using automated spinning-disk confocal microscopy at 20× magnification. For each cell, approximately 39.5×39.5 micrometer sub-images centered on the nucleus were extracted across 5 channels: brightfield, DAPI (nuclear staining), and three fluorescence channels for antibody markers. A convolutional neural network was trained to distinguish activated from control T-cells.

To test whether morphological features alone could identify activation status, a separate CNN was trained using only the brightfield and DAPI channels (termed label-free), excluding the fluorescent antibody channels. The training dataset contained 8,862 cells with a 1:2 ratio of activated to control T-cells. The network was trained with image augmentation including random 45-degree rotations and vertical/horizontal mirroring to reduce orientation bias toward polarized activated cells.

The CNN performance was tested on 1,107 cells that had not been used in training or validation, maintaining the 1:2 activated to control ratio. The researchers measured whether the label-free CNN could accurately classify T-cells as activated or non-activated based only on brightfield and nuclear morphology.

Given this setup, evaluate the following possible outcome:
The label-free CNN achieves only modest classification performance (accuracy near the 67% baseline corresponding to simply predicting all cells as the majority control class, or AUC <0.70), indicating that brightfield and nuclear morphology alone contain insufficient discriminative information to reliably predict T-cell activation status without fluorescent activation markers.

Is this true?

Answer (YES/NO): NO